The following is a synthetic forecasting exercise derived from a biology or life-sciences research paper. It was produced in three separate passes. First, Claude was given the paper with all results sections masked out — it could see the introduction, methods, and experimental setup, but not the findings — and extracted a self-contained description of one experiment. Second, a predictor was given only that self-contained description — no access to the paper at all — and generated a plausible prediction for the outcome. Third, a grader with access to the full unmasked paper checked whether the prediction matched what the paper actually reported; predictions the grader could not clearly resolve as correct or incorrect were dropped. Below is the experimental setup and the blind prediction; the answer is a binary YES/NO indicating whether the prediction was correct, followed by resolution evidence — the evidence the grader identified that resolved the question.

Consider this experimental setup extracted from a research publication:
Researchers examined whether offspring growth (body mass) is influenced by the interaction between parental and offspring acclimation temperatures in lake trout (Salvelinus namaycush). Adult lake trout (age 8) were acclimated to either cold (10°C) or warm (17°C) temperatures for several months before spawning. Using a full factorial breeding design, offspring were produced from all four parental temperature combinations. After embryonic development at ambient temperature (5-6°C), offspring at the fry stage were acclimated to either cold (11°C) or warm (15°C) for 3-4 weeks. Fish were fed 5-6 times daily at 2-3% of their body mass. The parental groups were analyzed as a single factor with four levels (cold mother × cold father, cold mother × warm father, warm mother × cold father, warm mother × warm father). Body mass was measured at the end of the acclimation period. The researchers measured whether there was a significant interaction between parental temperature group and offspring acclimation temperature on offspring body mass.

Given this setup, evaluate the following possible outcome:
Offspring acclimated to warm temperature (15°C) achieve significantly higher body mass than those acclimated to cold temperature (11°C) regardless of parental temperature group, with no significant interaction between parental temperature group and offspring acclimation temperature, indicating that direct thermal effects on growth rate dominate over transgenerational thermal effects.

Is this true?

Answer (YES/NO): NO